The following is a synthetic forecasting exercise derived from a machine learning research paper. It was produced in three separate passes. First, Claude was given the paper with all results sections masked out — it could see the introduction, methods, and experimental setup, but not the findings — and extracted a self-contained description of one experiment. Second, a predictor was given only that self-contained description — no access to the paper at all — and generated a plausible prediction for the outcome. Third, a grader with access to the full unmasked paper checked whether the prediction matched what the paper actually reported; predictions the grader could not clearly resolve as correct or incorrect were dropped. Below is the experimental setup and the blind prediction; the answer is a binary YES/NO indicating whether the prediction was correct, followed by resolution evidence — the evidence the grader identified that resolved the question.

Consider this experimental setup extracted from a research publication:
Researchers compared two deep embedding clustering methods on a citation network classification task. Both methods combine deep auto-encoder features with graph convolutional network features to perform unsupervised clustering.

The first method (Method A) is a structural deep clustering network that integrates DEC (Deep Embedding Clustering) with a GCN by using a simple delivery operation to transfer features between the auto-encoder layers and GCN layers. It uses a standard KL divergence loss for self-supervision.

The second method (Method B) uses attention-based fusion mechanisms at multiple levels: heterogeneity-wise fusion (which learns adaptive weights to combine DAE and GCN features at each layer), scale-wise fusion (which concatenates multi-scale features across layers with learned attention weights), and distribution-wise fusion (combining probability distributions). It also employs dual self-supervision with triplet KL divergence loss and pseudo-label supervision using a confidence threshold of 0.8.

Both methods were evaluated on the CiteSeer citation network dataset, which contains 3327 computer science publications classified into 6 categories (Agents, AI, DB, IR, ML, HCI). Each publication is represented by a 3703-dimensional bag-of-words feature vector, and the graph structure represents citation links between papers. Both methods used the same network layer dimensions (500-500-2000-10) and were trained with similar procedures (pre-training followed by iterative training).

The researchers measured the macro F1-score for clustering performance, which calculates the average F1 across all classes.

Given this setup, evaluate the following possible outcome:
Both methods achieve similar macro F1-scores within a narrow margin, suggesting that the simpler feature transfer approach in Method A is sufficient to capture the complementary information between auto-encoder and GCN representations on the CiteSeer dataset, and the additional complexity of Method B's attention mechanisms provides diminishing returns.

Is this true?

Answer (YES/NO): YES